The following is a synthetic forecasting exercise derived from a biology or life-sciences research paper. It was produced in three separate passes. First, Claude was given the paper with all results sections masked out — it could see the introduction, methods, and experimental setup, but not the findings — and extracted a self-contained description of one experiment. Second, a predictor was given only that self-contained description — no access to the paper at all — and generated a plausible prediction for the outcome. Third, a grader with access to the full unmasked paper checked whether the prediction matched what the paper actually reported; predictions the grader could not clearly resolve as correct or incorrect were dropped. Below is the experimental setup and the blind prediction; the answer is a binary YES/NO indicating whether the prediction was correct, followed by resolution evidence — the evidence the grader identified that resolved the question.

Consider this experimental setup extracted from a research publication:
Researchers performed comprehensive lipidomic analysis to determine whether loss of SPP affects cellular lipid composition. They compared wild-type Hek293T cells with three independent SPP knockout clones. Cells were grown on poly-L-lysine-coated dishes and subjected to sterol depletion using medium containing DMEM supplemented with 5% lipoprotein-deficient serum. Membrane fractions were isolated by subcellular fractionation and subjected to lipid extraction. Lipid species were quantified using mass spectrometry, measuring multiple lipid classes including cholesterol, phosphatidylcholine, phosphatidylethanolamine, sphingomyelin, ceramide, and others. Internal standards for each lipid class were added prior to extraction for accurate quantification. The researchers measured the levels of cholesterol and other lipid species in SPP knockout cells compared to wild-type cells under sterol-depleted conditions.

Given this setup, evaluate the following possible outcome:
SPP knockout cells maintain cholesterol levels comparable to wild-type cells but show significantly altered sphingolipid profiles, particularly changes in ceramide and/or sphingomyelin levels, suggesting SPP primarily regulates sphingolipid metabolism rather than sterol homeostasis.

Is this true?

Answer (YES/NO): NO